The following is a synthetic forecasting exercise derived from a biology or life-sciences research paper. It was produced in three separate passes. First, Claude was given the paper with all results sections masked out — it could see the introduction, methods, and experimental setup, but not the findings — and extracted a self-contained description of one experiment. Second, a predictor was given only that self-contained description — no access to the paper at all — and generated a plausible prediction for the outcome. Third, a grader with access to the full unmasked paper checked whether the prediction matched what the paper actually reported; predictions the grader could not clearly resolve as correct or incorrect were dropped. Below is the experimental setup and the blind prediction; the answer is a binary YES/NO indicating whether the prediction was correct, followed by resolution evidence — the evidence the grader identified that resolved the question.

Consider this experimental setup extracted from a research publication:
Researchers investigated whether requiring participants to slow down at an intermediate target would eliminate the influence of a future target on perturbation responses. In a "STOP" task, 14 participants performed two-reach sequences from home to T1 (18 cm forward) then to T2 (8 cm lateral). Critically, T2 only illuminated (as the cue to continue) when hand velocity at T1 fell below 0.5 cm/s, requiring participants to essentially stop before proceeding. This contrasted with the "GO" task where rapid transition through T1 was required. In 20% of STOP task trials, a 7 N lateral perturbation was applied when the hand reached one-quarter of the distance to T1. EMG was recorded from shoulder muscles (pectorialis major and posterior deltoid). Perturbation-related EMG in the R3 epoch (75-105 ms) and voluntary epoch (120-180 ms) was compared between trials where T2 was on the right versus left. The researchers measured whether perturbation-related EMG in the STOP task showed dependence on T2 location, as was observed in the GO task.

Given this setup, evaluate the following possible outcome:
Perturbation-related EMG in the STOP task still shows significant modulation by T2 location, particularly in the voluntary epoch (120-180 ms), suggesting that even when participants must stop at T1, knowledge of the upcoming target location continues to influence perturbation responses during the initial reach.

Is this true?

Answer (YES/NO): NO